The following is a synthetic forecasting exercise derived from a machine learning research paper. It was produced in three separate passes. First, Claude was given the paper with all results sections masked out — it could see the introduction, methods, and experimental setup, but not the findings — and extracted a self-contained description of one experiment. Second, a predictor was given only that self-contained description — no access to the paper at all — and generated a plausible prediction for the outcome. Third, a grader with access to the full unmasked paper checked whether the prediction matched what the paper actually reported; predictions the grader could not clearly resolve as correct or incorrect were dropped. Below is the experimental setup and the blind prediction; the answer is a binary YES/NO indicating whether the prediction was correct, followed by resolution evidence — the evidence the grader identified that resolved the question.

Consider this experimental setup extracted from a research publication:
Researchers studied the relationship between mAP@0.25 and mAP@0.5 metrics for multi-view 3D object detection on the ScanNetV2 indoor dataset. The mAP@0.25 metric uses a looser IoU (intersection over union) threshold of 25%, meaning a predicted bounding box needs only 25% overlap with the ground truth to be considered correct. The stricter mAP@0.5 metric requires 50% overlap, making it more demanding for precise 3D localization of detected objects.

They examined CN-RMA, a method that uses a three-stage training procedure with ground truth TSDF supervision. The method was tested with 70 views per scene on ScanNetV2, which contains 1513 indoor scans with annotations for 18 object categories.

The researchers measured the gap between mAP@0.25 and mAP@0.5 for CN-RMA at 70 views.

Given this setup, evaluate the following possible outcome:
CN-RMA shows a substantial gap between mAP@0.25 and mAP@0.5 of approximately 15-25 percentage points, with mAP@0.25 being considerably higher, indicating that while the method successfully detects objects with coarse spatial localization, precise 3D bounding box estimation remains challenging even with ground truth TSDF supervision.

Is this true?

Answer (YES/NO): YES